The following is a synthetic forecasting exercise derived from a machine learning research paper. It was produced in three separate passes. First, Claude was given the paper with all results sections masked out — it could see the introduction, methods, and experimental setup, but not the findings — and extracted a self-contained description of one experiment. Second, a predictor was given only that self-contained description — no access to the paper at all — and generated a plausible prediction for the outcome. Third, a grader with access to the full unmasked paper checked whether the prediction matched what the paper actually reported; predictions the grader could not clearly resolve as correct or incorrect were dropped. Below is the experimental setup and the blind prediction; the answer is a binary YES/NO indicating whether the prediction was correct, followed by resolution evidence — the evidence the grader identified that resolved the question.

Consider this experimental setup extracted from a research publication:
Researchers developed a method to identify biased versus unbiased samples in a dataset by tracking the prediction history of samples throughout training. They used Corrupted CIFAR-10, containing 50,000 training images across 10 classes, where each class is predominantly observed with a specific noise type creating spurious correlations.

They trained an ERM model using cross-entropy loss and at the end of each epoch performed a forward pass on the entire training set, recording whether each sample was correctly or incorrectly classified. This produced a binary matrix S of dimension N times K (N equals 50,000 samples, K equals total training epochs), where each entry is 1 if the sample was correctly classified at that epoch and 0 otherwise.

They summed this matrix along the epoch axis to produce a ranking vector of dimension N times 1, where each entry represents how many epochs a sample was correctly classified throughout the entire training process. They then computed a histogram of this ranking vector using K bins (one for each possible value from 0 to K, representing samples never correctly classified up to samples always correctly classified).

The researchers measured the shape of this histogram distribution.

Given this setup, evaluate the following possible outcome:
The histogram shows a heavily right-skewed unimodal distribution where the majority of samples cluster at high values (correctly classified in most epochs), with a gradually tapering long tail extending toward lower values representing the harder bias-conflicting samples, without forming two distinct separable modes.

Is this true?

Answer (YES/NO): NO